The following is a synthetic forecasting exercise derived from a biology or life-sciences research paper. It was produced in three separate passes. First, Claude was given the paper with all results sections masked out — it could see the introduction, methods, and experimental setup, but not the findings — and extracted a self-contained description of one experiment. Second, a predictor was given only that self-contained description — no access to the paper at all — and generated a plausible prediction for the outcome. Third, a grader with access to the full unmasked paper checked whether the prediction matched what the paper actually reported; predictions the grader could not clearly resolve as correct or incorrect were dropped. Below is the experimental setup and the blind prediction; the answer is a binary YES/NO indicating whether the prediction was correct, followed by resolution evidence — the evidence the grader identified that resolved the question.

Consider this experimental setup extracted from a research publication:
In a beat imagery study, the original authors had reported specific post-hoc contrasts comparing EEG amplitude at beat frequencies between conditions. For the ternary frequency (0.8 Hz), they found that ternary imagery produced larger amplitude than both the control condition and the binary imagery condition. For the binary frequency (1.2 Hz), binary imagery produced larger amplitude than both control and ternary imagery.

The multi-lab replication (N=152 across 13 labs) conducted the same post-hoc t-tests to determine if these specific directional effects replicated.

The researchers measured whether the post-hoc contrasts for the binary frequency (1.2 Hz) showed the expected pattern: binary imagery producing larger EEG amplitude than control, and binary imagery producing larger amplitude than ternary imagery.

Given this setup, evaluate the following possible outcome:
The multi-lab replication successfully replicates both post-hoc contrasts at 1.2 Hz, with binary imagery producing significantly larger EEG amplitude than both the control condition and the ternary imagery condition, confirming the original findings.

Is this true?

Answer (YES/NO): NO